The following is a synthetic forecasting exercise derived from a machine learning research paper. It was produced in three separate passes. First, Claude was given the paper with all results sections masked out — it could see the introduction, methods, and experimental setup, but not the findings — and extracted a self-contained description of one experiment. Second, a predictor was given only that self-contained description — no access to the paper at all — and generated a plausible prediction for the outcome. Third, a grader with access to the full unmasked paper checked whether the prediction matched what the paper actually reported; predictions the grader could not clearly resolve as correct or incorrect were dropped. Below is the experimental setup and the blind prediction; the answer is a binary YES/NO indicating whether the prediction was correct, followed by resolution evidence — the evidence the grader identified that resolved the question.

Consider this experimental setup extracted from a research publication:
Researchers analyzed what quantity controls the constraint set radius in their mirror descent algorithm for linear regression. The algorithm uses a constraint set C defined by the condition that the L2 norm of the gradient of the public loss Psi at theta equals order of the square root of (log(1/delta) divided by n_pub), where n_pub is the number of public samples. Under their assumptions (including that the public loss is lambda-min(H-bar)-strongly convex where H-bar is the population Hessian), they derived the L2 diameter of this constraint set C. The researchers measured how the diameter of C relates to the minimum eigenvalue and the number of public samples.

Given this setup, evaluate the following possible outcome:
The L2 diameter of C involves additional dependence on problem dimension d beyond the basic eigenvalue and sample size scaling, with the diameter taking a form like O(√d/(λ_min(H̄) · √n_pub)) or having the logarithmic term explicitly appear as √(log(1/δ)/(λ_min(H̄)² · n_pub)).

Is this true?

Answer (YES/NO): NO